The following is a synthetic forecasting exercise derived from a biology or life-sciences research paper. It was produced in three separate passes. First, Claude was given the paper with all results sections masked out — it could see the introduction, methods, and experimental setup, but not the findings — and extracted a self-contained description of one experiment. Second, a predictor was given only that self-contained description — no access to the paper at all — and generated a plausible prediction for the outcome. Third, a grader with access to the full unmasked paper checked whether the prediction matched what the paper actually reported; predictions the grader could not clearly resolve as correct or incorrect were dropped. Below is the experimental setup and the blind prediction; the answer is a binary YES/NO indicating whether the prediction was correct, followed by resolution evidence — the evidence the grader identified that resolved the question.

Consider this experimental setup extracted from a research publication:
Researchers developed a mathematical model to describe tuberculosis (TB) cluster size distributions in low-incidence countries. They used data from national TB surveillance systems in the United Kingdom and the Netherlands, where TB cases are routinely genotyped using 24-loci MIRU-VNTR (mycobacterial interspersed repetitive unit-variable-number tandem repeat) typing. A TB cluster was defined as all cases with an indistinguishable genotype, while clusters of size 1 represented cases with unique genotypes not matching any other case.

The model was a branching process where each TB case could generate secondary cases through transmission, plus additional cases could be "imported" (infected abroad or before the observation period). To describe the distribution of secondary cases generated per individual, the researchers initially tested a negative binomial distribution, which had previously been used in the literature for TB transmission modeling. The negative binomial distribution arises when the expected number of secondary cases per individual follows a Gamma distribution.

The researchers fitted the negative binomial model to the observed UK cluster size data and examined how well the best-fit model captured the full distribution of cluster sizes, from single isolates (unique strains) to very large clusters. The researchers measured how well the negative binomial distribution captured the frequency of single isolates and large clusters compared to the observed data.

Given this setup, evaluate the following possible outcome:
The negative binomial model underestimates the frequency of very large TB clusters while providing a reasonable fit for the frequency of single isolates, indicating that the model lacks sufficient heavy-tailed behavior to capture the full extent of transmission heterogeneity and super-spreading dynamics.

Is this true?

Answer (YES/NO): NO